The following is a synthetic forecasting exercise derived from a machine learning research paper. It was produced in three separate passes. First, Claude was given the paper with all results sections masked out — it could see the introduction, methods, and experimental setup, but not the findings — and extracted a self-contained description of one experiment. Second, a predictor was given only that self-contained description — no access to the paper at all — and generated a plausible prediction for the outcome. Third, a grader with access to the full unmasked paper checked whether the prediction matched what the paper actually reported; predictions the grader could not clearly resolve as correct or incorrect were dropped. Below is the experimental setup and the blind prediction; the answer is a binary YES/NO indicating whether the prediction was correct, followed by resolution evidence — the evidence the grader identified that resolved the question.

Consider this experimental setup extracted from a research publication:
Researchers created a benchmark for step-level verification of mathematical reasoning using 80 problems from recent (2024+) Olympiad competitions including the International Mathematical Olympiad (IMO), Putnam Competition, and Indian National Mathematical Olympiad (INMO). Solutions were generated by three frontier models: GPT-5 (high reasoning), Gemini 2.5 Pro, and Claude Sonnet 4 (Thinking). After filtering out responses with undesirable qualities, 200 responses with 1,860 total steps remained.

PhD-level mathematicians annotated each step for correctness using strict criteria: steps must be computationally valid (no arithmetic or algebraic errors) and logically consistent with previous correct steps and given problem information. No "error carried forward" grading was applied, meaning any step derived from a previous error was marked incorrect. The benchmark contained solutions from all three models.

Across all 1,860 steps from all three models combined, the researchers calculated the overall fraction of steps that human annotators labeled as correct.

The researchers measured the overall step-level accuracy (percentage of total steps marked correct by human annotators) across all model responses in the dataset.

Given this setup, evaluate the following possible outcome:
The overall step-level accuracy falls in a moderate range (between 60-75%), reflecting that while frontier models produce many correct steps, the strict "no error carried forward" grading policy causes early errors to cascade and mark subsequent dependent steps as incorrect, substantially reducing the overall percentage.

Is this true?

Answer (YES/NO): NO